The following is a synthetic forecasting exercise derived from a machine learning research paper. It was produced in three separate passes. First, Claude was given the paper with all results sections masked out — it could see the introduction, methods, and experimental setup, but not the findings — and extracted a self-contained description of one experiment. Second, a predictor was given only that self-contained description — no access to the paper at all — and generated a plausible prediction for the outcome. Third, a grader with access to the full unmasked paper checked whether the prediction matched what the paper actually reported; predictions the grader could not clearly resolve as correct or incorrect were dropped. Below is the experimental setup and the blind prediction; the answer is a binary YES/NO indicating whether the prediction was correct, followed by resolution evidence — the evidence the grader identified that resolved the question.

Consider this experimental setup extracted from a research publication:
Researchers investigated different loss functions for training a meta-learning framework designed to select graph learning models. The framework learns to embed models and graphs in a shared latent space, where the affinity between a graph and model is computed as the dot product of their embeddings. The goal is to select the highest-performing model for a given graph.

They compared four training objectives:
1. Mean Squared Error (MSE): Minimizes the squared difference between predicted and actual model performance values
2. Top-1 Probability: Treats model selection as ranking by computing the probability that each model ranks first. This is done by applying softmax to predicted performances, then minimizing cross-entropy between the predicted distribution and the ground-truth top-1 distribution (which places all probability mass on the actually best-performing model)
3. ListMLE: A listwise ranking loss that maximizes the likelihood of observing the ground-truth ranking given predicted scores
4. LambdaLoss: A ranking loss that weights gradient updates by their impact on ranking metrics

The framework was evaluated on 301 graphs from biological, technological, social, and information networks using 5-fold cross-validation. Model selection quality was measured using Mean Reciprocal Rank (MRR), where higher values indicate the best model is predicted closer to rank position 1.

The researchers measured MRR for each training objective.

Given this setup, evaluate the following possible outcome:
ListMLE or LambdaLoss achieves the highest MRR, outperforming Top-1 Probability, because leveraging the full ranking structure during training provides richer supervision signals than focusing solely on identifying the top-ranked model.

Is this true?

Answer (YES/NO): NO